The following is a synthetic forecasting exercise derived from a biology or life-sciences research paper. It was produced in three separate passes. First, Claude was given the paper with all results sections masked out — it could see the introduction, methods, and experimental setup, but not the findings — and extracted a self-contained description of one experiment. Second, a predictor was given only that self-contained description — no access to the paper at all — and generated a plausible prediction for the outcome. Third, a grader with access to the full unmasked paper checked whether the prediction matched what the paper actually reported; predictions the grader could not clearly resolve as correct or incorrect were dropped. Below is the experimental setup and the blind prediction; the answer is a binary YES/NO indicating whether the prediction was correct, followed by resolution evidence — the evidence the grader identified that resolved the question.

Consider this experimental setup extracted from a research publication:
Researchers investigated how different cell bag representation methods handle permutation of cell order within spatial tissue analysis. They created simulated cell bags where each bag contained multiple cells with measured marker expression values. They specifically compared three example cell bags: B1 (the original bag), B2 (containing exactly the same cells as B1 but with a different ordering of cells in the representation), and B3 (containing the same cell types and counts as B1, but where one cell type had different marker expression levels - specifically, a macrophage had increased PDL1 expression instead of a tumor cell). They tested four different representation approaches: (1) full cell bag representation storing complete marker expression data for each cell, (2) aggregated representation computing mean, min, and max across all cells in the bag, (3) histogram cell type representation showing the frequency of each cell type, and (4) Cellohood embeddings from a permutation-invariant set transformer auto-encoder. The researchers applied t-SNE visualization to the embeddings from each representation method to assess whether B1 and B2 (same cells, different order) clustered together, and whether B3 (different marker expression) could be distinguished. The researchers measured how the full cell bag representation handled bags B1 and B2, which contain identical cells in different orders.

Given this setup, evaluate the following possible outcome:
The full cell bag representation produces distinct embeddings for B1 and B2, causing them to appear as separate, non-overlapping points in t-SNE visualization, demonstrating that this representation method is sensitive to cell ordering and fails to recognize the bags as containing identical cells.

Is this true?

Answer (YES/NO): YES